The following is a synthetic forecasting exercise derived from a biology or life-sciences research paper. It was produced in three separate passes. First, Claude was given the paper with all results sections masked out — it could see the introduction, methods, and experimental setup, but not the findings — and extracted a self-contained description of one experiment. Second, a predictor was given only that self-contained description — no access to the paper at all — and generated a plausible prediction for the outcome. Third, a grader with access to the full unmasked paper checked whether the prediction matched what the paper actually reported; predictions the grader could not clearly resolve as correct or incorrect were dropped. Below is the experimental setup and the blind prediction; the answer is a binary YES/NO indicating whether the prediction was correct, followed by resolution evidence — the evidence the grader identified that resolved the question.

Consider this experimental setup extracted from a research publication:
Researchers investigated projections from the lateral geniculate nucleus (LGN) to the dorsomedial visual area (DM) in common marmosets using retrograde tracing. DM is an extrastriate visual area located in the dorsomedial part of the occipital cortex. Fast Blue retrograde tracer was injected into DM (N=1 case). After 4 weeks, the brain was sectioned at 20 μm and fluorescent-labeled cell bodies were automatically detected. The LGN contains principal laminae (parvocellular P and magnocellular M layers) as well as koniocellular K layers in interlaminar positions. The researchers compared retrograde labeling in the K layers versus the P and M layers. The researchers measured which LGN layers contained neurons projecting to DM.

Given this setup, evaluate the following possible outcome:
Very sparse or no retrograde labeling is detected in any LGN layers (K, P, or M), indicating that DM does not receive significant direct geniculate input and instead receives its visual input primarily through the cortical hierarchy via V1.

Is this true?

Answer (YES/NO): YES